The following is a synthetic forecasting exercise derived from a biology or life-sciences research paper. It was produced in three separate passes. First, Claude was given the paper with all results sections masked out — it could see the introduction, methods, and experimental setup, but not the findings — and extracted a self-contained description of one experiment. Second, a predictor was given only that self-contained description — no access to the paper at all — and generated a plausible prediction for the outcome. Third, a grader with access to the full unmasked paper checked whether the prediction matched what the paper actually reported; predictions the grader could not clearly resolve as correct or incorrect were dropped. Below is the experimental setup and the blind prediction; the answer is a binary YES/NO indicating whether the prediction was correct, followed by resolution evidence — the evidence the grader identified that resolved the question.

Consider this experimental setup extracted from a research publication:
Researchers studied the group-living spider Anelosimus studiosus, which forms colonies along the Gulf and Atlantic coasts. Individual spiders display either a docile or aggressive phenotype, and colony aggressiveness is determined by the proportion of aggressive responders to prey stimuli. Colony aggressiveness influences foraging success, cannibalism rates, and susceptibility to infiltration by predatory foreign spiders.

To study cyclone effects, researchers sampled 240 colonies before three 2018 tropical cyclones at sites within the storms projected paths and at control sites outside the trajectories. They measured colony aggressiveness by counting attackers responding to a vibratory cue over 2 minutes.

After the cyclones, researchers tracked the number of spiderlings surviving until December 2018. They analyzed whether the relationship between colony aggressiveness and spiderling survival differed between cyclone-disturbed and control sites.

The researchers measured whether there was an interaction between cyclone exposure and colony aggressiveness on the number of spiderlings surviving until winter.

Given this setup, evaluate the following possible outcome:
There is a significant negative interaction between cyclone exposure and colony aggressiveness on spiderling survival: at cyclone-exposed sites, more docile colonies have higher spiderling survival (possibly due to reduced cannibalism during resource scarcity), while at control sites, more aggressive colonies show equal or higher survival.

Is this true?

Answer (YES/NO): NO